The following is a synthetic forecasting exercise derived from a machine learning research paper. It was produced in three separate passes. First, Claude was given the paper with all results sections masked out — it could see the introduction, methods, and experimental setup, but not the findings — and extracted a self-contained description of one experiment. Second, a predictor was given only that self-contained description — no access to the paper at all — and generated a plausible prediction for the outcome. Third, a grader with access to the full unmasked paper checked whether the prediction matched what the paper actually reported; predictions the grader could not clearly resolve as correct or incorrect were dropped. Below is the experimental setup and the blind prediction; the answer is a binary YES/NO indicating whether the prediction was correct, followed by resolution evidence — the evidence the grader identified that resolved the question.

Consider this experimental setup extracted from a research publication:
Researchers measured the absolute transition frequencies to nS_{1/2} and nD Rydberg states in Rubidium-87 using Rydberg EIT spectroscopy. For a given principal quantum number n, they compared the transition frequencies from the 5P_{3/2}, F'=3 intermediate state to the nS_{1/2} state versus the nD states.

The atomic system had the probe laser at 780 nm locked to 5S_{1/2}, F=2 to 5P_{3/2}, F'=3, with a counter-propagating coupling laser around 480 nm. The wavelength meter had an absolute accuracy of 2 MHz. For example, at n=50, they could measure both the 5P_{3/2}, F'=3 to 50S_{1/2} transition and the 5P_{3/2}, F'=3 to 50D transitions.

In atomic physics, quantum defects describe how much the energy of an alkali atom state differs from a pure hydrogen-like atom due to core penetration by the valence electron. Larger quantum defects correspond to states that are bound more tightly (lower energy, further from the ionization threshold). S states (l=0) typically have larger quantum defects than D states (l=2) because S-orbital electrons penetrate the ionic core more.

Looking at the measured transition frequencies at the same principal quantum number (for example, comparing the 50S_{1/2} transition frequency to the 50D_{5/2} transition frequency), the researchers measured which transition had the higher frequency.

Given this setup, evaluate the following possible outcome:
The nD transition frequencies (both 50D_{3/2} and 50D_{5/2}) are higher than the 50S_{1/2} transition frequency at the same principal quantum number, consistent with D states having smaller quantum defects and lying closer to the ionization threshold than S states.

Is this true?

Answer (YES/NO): YES